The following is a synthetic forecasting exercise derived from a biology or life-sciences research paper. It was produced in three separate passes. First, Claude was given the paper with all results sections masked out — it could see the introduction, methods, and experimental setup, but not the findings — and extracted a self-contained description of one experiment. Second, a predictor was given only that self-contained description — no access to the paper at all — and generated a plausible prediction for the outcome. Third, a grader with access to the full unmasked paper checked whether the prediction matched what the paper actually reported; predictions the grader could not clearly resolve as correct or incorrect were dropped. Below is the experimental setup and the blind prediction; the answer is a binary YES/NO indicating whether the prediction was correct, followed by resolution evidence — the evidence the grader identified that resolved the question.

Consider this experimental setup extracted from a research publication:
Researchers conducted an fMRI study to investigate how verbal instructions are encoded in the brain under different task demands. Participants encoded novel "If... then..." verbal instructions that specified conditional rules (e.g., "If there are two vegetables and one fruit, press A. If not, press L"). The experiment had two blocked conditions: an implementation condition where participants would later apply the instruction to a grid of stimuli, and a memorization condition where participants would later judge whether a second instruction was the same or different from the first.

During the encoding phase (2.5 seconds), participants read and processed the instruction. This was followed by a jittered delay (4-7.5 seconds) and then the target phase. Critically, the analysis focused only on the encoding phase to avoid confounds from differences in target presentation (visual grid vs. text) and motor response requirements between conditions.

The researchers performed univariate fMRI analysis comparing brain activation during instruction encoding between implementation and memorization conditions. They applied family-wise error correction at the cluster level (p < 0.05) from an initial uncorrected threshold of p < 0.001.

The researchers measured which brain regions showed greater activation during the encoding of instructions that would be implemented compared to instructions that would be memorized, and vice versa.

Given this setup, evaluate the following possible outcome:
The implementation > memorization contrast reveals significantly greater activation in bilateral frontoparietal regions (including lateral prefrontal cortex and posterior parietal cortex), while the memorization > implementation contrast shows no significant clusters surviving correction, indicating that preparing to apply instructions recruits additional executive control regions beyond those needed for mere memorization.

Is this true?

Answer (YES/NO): NO